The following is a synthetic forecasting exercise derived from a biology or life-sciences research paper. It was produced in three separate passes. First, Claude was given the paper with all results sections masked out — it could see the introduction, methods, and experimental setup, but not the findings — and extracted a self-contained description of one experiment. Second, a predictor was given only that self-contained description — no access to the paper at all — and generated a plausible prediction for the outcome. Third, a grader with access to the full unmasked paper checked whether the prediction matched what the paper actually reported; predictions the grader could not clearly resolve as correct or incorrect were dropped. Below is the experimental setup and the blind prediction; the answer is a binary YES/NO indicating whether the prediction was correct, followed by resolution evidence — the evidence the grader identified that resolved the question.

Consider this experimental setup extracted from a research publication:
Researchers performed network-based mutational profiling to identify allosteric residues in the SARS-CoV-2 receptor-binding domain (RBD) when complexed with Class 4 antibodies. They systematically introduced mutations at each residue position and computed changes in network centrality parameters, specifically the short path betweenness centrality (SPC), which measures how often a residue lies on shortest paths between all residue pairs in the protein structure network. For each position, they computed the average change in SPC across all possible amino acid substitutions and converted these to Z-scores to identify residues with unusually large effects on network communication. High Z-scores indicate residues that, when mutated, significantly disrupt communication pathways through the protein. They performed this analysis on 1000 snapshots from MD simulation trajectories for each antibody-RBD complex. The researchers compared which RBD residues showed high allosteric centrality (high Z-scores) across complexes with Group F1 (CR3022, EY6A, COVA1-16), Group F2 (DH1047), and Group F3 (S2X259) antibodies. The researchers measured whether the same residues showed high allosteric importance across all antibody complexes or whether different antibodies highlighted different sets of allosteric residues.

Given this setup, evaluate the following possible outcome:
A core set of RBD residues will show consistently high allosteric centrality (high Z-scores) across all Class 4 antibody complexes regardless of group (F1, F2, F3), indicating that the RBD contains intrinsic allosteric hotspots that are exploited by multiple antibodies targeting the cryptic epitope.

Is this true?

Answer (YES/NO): YES